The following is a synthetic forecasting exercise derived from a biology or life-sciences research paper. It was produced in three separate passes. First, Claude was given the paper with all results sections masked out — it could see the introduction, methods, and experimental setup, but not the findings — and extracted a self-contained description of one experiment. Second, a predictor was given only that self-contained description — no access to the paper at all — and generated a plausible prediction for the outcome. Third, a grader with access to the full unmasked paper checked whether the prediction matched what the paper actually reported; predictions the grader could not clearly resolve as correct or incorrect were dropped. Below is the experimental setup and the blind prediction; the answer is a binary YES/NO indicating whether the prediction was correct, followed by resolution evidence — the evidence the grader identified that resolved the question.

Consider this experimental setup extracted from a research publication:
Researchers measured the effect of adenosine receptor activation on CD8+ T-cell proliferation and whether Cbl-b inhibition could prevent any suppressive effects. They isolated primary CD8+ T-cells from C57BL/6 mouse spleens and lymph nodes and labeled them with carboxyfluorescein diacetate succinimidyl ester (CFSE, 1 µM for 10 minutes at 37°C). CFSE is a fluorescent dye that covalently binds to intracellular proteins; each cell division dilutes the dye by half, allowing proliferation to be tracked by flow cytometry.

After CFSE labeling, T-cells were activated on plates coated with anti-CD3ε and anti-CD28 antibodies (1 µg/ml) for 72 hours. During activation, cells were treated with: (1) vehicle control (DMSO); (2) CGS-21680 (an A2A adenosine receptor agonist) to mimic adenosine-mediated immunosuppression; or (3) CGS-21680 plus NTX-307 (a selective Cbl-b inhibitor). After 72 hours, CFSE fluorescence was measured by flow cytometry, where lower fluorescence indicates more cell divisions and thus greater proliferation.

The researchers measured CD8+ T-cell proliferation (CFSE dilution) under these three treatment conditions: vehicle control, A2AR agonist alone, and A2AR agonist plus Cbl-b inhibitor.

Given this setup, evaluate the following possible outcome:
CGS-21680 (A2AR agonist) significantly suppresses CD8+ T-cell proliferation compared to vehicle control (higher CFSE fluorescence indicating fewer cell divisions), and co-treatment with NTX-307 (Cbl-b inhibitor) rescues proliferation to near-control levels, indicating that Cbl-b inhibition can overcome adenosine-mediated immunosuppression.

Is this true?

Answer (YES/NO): YES